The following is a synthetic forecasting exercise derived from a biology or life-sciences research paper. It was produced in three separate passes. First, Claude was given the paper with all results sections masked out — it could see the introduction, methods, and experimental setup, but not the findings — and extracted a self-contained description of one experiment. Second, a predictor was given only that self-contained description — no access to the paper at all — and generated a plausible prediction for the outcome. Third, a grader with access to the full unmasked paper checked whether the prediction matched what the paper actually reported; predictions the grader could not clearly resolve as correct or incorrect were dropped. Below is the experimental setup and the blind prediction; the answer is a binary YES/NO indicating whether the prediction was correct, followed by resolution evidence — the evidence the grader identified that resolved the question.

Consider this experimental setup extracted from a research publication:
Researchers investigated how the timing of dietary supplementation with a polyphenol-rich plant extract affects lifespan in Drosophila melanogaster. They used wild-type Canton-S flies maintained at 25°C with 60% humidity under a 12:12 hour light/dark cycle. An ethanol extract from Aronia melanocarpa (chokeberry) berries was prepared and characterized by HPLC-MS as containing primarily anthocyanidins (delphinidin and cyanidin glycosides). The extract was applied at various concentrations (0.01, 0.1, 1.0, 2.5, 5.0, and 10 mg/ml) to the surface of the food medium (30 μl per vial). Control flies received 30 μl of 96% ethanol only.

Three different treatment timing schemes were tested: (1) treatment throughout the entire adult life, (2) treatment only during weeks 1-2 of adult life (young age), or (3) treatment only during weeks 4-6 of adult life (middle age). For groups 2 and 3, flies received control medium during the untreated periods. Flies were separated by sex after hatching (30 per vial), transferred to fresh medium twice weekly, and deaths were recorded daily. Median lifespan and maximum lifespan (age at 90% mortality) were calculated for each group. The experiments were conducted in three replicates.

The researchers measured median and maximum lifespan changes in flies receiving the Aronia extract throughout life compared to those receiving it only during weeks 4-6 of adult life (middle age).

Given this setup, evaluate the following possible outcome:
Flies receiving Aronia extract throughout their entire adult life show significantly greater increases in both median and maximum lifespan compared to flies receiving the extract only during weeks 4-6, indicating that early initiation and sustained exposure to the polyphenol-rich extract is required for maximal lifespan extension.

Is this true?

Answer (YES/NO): NO